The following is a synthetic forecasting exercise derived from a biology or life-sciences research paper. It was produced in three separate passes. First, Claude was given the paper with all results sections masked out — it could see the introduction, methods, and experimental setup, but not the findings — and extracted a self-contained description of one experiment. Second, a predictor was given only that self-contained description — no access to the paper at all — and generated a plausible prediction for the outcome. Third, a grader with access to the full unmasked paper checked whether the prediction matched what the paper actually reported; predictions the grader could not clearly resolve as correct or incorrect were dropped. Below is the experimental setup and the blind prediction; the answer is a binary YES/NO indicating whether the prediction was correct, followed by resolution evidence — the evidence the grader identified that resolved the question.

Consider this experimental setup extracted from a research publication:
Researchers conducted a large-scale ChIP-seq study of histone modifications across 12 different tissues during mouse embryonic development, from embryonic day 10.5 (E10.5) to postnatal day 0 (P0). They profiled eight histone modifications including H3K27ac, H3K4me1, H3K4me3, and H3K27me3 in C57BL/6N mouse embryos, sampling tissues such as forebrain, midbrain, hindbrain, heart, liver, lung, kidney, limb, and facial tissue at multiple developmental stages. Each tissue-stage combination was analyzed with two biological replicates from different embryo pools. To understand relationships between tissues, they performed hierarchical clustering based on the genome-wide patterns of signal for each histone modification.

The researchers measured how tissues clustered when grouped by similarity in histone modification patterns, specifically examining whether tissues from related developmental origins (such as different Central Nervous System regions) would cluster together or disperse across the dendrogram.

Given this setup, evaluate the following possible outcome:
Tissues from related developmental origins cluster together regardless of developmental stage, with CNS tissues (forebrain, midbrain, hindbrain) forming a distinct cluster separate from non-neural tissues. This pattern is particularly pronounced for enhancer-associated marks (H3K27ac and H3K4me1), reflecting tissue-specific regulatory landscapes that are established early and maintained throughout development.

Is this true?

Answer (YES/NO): NO